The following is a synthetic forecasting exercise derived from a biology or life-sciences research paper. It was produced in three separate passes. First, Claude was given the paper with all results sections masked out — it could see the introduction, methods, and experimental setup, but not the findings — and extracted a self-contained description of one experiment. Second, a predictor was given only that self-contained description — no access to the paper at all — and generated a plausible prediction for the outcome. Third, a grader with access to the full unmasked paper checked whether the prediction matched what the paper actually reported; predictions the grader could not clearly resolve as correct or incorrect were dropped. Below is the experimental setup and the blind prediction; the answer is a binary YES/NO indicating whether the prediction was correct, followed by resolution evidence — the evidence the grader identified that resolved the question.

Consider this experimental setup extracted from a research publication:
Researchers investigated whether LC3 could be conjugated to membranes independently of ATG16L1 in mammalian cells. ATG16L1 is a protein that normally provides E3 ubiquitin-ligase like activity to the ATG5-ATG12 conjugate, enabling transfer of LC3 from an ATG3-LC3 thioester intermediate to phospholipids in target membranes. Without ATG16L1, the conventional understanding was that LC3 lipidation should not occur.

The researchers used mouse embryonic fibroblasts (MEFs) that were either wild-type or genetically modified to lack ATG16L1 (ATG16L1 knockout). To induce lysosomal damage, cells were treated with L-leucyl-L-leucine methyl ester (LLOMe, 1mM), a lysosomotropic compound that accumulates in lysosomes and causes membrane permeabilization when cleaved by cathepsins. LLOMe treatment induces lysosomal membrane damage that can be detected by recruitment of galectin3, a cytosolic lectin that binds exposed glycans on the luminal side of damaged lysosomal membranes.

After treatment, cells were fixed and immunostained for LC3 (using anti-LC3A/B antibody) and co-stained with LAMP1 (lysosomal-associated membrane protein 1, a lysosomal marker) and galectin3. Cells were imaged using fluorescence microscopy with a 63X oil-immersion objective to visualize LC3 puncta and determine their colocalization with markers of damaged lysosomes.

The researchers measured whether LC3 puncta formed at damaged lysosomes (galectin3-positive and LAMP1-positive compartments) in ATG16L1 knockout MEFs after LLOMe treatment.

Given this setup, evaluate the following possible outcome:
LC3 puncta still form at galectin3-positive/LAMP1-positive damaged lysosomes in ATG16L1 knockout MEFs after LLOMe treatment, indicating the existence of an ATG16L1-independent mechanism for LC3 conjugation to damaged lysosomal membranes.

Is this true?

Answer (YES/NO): YES